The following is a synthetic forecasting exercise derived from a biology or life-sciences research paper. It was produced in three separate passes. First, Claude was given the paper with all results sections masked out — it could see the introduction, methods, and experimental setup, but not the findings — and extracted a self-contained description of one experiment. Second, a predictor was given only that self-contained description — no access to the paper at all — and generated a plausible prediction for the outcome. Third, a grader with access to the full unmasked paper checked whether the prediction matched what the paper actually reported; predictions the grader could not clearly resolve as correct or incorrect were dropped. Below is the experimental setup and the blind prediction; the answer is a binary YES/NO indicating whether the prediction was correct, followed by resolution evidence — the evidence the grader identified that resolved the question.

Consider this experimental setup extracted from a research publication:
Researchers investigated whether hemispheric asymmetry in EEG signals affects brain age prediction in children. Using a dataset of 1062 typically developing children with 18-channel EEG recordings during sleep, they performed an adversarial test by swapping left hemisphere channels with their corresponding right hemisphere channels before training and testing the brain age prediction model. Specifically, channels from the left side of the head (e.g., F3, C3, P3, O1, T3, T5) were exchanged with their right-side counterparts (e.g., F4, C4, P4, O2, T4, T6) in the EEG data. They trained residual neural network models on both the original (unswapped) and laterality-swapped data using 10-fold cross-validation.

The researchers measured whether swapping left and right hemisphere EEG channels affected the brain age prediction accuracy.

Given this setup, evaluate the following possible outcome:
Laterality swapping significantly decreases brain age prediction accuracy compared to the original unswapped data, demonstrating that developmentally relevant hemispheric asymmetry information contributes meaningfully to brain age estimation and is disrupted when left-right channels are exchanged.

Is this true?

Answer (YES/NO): NO